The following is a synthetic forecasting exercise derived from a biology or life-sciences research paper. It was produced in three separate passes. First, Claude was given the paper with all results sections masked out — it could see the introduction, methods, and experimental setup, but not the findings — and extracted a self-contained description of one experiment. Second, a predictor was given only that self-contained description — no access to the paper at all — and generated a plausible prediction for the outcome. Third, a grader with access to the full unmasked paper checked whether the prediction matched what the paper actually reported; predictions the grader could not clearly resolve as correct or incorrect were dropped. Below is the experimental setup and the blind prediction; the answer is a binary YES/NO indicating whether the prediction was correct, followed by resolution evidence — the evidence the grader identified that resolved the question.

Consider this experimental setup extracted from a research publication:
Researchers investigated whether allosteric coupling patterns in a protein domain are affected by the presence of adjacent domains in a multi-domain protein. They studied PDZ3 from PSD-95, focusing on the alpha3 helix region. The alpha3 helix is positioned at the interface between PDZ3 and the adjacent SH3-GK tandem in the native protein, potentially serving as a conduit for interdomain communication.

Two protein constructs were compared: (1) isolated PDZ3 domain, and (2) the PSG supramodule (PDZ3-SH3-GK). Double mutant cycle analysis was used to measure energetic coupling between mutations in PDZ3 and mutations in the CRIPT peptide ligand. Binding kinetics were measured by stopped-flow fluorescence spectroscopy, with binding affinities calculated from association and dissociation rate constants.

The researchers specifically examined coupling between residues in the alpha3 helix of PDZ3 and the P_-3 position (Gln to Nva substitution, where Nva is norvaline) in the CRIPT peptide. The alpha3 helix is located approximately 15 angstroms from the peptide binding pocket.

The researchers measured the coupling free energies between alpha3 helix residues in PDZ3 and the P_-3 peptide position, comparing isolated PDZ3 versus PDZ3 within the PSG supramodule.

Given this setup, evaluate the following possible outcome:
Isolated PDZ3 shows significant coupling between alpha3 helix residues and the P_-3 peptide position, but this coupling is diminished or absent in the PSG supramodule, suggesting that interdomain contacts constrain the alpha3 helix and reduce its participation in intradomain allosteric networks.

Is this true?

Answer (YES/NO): NO